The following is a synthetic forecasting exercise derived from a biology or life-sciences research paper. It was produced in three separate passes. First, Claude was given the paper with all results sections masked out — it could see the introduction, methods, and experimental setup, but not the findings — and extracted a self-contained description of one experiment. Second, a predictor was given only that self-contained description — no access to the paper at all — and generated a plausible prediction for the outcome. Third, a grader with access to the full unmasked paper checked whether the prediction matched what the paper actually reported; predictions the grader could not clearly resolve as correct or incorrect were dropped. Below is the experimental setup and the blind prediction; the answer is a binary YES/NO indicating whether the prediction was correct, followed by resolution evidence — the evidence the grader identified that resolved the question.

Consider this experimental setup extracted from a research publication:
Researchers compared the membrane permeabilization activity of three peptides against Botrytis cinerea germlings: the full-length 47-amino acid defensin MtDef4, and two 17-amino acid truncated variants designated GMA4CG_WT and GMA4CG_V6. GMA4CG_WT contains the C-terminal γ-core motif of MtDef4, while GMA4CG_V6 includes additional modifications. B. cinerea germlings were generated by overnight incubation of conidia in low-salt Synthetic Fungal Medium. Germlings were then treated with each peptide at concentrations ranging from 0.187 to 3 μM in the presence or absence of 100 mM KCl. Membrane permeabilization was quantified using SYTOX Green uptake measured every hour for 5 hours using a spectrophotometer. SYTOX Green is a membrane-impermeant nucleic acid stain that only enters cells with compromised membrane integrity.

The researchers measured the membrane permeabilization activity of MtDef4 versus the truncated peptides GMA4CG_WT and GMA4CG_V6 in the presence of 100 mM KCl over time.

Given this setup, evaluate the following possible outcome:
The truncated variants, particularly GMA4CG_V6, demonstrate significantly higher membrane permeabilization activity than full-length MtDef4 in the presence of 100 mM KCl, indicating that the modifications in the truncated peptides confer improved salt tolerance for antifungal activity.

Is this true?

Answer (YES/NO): YES